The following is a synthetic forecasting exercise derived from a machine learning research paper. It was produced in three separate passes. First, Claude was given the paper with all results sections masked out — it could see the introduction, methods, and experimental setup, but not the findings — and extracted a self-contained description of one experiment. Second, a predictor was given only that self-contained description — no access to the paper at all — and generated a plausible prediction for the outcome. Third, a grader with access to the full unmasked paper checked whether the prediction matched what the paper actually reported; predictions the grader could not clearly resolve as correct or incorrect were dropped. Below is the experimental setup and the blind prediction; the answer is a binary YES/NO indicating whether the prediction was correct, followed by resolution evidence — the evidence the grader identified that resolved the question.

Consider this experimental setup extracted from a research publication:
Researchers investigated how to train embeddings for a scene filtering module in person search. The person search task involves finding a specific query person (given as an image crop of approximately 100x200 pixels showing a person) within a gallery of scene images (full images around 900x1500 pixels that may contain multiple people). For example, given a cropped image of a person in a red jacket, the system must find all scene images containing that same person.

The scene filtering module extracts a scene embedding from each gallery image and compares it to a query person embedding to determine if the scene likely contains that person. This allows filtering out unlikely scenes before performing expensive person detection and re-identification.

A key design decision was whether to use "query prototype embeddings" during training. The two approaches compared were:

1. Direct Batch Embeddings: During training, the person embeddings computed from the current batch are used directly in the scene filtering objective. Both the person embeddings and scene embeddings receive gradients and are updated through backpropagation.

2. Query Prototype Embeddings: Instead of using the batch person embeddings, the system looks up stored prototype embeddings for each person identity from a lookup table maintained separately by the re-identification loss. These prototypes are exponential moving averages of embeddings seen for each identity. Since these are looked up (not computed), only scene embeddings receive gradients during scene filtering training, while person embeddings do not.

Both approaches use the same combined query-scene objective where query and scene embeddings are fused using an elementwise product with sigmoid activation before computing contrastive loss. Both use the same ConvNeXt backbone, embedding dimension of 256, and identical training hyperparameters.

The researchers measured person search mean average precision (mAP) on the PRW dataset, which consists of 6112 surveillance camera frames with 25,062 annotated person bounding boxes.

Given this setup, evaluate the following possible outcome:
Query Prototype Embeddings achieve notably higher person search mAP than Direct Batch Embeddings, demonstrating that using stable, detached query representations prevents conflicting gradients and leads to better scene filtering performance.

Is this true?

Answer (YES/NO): NO